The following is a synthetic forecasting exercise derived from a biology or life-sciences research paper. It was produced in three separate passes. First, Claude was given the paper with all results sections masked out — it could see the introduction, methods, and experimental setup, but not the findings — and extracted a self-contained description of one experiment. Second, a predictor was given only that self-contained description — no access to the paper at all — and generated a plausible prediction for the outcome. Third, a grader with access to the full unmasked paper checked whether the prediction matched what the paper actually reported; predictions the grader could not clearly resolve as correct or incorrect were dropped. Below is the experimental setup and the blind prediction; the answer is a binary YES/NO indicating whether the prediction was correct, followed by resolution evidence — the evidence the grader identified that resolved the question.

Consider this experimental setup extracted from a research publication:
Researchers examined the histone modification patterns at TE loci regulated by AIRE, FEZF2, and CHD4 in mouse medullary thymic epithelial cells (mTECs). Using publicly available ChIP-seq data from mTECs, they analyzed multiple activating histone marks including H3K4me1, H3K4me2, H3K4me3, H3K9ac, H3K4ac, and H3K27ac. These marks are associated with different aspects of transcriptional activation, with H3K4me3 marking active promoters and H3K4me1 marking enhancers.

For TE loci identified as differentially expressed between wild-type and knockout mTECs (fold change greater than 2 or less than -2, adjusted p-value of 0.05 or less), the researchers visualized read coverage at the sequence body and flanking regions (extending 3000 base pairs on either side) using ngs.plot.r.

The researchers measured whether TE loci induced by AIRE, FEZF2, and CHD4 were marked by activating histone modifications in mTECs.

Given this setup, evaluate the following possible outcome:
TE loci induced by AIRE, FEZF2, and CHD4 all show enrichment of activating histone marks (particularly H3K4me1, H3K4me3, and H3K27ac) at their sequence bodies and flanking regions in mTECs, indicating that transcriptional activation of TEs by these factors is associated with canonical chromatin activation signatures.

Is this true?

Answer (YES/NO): YES